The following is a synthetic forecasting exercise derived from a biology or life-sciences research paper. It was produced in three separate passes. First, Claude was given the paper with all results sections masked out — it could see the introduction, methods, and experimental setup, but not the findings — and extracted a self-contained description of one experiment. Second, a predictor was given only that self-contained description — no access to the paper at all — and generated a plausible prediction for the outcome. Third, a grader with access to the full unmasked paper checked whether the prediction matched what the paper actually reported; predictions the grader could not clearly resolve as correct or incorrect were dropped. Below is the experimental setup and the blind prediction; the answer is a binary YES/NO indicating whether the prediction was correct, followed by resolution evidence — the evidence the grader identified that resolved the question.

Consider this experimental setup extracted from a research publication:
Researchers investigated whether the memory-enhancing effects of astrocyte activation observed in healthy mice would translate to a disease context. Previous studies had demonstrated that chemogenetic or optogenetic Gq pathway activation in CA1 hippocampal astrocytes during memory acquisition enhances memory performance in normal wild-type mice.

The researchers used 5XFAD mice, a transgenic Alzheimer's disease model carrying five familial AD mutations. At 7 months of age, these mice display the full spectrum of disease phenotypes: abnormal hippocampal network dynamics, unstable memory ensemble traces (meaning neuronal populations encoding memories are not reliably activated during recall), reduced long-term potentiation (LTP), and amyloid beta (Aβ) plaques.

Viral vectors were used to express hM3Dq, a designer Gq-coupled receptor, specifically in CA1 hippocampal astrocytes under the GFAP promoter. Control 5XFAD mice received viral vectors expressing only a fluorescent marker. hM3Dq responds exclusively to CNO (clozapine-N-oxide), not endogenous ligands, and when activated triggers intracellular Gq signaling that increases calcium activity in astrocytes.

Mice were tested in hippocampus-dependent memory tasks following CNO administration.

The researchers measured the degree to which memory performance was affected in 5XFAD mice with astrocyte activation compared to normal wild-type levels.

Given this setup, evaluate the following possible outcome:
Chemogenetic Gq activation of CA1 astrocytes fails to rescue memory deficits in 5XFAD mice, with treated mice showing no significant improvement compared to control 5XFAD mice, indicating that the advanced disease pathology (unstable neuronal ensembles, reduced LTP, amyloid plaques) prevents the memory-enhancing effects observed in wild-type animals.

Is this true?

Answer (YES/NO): NO